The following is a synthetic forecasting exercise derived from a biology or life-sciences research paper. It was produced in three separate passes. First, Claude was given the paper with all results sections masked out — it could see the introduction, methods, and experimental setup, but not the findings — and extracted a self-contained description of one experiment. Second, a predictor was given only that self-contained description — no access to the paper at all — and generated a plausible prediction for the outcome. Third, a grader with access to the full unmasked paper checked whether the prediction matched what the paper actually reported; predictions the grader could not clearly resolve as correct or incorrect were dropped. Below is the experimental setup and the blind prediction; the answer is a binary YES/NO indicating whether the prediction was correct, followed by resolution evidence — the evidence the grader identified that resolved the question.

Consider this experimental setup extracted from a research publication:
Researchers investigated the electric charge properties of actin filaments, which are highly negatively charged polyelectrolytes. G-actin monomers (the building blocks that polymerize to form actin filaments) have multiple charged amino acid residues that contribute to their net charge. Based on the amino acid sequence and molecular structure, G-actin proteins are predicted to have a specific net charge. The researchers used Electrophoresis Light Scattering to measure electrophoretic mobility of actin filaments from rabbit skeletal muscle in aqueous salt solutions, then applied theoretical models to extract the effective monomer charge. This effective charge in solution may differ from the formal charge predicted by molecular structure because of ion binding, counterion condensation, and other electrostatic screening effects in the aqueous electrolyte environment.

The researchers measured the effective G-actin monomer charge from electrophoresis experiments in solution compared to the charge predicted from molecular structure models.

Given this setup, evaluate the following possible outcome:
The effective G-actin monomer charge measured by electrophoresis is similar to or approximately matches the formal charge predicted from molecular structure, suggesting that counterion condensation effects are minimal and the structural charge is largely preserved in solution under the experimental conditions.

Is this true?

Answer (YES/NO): NO